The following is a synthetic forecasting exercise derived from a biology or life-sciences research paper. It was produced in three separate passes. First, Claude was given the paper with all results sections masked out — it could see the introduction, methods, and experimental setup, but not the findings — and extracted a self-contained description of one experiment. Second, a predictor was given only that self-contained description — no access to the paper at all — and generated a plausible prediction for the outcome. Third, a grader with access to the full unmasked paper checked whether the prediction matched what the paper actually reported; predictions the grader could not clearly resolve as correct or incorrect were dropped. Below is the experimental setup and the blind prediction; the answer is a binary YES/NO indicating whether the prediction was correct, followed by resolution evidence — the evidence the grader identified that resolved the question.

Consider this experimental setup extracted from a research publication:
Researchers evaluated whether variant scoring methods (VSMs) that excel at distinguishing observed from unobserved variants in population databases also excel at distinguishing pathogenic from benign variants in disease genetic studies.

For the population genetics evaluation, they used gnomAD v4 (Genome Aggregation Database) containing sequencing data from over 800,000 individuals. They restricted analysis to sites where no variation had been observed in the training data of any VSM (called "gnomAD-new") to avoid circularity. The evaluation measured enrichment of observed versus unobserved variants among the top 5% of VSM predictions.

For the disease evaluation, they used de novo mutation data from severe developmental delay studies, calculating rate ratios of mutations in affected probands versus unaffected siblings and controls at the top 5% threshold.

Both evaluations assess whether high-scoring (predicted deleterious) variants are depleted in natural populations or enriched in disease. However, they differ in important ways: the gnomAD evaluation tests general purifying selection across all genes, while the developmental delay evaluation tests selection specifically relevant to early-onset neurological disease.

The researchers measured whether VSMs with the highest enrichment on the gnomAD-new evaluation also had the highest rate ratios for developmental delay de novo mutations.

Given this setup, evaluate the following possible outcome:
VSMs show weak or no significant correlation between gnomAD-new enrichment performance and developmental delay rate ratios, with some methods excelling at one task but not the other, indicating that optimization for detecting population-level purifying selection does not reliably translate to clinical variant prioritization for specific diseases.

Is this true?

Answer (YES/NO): NO